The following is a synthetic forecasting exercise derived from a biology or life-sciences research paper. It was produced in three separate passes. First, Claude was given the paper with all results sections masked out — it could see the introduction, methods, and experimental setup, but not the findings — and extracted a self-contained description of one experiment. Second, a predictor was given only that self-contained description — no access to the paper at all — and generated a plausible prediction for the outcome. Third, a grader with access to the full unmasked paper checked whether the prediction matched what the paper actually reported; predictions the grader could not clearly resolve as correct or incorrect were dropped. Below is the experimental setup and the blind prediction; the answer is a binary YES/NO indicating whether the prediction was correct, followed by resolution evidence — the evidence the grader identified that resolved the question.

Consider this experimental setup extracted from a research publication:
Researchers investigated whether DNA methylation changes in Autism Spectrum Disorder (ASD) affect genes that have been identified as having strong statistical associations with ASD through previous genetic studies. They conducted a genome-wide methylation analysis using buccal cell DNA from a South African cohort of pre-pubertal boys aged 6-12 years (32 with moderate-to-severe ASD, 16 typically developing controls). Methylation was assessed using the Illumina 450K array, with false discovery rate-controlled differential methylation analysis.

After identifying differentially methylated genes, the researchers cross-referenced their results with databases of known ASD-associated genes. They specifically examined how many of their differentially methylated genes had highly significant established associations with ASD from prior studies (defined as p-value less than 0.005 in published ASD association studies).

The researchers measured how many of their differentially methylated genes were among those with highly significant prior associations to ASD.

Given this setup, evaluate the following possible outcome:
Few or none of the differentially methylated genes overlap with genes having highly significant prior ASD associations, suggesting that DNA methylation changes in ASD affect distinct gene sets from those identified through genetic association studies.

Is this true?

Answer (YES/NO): NO